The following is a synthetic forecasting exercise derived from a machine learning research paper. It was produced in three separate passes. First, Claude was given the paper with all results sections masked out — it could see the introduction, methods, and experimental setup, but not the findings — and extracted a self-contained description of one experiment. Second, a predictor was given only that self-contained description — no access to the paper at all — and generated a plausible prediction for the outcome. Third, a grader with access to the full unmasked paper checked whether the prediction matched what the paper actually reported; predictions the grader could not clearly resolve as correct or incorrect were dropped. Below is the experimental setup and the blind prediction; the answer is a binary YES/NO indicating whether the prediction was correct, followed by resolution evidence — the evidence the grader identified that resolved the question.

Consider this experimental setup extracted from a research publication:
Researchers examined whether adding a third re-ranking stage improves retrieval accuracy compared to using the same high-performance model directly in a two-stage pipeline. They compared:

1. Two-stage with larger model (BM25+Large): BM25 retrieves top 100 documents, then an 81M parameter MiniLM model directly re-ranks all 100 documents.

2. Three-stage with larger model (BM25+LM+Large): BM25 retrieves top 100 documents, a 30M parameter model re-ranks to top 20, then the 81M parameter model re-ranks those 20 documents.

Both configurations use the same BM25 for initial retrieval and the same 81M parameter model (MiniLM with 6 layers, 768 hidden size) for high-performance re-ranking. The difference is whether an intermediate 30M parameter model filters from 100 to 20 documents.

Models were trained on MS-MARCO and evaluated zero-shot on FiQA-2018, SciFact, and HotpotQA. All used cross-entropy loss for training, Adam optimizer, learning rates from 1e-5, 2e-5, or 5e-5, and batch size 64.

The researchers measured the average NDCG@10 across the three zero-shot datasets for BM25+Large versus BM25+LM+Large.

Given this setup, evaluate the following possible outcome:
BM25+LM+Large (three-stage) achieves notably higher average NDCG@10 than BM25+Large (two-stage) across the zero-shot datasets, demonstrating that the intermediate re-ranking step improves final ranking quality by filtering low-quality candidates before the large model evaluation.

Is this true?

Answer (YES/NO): NO